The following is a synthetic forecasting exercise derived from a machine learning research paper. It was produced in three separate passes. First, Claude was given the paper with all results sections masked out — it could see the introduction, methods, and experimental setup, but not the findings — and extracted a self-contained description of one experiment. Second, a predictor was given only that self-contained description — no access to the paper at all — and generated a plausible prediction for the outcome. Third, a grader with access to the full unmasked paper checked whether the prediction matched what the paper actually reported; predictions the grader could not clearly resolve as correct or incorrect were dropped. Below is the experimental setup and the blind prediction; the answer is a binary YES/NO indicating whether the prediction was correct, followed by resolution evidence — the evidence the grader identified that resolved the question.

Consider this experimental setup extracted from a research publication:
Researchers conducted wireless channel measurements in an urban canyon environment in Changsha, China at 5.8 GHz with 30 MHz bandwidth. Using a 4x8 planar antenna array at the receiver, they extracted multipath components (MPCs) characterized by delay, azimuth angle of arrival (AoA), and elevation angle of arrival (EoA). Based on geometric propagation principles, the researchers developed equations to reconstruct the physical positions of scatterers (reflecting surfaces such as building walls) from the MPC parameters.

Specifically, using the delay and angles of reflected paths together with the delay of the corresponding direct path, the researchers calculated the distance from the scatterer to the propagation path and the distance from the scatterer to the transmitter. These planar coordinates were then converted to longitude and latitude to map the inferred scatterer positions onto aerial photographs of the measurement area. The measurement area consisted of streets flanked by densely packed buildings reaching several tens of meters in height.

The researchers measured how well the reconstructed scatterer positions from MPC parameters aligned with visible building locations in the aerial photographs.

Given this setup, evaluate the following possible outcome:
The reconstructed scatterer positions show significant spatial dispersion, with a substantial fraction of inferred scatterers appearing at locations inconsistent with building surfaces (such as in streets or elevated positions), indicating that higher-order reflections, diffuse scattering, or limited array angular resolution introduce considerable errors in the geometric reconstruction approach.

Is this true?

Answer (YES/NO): NO